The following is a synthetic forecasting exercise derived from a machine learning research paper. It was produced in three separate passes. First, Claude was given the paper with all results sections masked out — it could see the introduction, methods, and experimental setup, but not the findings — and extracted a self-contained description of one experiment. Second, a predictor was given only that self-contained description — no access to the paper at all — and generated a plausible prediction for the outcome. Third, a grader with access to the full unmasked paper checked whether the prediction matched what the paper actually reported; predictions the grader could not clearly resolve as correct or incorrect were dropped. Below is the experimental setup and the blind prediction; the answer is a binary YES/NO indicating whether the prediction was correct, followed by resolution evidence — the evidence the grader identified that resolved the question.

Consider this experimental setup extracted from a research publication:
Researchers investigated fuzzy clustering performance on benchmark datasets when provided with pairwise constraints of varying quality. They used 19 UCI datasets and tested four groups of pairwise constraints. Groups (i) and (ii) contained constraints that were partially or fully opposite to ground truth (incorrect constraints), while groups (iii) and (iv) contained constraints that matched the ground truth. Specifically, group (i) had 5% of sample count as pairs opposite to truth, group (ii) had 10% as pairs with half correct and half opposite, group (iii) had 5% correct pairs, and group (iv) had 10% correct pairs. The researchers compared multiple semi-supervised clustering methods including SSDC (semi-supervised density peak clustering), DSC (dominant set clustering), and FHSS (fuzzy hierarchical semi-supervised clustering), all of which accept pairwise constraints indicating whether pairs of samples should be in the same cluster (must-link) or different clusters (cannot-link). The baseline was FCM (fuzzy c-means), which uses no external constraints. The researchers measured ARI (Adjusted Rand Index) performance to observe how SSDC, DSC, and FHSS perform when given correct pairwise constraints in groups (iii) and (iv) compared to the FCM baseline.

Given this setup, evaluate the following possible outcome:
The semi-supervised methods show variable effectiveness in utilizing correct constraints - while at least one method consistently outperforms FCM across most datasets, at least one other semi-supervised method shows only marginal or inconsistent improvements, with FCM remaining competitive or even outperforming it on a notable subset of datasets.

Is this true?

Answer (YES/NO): NO